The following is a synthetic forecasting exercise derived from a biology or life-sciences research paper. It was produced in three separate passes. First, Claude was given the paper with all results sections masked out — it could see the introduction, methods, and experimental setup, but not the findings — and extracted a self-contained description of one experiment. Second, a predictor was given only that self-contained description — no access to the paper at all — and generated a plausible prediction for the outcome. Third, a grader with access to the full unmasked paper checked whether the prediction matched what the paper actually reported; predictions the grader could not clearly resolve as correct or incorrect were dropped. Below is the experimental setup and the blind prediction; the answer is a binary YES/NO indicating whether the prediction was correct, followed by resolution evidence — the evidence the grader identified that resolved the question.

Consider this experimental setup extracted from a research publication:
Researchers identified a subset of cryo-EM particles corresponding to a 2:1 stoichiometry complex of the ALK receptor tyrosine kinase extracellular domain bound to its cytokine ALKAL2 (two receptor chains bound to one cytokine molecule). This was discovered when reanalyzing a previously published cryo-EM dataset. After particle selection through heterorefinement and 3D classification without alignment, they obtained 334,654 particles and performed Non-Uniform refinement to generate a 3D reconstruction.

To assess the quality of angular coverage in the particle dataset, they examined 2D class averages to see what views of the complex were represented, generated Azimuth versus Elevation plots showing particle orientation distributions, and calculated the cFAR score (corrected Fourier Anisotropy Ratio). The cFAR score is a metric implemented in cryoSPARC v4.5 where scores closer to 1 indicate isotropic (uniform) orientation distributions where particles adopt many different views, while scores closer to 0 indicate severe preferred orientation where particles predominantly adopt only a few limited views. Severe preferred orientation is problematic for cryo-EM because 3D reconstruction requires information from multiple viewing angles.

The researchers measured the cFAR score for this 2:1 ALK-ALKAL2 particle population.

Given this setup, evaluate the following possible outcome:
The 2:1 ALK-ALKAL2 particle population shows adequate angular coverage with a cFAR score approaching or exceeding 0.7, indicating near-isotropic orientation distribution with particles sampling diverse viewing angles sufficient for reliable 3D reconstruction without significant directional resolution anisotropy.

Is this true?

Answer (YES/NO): NO